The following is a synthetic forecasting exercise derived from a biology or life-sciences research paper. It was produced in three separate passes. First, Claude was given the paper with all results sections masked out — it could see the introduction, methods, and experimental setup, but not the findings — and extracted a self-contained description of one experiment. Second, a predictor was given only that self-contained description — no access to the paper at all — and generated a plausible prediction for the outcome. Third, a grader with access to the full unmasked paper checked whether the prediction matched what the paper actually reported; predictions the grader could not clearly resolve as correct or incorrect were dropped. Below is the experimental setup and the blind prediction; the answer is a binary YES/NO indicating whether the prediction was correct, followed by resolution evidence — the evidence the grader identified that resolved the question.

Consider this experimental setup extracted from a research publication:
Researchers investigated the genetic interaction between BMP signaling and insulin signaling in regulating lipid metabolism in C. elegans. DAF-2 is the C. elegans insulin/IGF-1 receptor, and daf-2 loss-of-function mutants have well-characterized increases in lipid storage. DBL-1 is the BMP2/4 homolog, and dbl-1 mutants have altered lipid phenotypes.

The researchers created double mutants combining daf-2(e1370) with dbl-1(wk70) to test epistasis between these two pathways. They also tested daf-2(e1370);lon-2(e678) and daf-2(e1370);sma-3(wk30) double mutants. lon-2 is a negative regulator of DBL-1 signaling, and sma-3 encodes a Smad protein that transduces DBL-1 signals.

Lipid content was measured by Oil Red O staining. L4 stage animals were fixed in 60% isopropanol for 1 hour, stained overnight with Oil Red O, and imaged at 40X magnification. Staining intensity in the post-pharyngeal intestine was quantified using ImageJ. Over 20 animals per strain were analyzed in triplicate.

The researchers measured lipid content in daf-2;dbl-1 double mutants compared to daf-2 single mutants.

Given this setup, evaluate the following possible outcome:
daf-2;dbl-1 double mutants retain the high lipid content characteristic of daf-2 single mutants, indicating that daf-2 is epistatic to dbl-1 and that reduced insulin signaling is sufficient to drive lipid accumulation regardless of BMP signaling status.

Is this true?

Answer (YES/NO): YES